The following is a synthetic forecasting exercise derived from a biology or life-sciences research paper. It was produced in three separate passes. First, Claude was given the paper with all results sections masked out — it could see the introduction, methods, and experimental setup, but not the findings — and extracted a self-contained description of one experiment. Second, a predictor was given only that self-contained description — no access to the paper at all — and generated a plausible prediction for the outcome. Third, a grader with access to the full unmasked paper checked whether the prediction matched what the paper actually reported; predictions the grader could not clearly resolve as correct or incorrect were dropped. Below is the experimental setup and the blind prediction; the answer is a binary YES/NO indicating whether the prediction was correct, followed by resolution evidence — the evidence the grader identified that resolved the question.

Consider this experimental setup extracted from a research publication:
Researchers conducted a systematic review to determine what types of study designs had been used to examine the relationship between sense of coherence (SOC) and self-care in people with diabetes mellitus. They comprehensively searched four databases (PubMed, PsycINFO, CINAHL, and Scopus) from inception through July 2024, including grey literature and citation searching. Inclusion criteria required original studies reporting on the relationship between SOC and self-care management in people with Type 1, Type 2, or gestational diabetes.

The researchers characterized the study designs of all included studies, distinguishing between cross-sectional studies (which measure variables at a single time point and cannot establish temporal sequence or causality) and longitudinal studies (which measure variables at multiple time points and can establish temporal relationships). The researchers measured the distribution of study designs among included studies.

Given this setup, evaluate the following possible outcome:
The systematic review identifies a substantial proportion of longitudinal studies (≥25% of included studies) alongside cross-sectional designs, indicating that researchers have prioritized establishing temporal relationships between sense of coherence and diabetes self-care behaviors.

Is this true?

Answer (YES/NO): NO